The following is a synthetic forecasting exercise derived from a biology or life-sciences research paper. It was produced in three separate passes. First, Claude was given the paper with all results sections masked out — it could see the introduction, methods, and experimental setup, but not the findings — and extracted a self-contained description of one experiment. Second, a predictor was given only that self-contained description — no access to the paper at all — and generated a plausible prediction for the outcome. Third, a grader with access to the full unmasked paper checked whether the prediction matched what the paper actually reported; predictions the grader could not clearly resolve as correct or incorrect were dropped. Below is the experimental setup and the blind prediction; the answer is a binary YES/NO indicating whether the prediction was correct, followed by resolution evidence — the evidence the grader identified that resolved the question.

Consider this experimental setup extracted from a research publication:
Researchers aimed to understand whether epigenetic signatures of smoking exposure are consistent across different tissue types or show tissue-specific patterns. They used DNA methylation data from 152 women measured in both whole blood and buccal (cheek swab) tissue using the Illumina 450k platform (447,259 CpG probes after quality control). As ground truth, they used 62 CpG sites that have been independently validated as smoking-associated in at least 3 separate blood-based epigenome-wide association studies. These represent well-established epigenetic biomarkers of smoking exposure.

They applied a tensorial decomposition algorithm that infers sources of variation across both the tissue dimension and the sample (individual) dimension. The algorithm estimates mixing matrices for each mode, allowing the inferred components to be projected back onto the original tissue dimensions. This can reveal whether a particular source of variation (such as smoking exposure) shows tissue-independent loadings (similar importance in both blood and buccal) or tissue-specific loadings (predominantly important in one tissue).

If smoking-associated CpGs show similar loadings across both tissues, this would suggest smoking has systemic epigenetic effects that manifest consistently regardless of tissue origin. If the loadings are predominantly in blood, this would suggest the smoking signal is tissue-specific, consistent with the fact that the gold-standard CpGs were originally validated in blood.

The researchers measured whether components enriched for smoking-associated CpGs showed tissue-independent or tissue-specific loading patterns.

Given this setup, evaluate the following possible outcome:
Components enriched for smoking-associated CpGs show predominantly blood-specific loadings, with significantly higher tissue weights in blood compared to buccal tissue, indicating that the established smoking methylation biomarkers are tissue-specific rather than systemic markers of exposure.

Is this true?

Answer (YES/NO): NO